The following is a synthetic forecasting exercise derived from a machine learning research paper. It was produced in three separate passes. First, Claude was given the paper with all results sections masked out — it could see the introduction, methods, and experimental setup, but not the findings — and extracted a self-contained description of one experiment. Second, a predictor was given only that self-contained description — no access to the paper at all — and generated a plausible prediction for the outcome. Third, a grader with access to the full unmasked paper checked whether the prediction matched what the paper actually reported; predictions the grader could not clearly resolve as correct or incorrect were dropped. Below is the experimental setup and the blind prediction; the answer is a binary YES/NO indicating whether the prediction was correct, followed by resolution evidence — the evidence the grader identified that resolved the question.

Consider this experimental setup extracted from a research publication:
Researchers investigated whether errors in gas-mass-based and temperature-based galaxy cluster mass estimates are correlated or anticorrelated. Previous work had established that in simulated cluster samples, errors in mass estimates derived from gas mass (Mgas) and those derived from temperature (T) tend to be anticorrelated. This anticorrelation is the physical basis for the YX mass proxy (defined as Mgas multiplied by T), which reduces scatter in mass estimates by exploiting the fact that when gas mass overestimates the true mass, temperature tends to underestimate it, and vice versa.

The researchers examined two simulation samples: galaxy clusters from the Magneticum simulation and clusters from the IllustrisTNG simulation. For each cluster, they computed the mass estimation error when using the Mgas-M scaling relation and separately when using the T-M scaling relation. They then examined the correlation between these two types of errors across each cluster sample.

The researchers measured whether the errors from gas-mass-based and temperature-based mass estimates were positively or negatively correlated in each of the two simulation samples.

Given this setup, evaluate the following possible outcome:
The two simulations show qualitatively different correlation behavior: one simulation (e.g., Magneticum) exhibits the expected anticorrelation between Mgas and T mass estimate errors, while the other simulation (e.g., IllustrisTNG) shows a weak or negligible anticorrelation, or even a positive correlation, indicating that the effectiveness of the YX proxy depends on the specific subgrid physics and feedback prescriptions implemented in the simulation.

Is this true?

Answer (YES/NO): YES